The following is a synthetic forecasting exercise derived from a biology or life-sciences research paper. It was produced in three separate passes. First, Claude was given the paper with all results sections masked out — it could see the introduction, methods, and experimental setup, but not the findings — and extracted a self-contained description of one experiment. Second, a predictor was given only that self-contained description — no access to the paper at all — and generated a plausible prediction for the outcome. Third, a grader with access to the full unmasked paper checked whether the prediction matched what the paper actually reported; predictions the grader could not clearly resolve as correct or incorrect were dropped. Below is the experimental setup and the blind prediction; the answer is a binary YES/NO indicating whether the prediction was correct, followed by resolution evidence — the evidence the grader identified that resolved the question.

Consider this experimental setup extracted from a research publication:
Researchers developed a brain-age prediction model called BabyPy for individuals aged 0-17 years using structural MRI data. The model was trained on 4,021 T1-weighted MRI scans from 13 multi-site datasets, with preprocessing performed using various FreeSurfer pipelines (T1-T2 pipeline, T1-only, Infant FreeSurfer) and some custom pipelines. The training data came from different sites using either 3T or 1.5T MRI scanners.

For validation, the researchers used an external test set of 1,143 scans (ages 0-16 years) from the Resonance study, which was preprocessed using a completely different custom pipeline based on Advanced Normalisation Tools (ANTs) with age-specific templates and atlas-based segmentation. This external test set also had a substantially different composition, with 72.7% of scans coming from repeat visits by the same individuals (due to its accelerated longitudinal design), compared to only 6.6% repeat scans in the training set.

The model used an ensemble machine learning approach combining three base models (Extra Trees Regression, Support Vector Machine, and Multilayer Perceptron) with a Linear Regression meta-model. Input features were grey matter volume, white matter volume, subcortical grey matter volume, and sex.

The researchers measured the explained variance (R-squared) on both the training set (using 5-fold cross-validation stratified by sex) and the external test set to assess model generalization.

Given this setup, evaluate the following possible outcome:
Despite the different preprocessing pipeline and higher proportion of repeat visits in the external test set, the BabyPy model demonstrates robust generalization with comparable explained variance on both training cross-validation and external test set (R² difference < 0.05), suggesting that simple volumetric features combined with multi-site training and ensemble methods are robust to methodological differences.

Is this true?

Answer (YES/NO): NO